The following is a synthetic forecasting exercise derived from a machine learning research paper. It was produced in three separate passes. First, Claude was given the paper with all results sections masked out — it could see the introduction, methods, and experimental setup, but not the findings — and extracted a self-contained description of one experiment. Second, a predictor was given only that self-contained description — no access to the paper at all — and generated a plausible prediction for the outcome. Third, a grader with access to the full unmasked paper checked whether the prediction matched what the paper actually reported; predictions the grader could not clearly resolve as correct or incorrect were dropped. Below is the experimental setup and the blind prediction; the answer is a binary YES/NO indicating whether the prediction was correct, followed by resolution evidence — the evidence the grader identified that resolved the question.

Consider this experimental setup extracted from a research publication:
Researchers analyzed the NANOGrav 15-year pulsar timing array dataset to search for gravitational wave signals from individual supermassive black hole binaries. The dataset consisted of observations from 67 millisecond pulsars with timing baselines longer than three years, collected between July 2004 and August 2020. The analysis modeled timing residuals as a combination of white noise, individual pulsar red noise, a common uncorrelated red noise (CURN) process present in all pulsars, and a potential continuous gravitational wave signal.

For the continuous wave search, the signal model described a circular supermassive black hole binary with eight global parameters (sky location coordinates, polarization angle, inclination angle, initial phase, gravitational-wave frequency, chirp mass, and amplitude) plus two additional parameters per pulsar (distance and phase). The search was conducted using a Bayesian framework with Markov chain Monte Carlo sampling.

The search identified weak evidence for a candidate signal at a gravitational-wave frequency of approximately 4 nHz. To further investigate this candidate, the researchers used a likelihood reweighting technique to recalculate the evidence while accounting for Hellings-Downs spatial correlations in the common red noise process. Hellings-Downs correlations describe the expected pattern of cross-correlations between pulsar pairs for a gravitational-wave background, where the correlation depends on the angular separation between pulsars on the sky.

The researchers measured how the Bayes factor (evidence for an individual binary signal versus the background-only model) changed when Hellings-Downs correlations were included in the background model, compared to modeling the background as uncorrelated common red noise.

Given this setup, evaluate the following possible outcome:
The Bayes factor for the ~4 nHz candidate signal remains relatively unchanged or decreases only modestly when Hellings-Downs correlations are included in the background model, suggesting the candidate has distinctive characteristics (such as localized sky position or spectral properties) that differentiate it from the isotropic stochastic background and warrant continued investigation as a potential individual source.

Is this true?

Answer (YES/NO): NO